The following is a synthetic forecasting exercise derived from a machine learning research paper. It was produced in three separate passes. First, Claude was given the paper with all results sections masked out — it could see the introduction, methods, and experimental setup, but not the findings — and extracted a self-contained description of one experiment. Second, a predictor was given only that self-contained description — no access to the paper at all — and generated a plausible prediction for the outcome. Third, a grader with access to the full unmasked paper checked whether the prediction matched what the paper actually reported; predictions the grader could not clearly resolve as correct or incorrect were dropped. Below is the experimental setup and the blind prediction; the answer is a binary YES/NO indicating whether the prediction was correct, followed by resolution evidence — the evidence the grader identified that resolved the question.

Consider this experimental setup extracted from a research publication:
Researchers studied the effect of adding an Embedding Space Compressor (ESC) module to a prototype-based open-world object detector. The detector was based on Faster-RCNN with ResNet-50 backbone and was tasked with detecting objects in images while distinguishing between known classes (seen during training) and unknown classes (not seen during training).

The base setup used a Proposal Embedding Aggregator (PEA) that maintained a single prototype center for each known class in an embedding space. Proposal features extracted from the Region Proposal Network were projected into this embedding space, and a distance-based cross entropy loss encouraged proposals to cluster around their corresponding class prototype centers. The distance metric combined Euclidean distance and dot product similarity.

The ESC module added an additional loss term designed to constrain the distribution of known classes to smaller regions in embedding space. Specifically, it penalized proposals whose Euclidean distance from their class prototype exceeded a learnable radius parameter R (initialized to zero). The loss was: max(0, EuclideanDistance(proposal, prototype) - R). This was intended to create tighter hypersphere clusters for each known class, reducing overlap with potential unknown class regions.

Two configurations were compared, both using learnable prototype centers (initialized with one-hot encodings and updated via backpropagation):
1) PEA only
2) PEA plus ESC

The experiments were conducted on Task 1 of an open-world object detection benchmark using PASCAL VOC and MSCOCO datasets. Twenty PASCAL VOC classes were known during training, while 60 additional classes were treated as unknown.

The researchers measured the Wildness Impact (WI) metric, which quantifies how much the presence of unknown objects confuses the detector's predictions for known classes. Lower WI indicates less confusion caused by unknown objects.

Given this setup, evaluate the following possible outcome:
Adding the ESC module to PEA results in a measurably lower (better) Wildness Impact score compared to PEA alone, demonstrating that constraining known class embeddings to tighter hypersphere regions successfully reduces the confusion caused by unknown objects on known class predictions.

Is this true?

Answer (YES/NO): NO